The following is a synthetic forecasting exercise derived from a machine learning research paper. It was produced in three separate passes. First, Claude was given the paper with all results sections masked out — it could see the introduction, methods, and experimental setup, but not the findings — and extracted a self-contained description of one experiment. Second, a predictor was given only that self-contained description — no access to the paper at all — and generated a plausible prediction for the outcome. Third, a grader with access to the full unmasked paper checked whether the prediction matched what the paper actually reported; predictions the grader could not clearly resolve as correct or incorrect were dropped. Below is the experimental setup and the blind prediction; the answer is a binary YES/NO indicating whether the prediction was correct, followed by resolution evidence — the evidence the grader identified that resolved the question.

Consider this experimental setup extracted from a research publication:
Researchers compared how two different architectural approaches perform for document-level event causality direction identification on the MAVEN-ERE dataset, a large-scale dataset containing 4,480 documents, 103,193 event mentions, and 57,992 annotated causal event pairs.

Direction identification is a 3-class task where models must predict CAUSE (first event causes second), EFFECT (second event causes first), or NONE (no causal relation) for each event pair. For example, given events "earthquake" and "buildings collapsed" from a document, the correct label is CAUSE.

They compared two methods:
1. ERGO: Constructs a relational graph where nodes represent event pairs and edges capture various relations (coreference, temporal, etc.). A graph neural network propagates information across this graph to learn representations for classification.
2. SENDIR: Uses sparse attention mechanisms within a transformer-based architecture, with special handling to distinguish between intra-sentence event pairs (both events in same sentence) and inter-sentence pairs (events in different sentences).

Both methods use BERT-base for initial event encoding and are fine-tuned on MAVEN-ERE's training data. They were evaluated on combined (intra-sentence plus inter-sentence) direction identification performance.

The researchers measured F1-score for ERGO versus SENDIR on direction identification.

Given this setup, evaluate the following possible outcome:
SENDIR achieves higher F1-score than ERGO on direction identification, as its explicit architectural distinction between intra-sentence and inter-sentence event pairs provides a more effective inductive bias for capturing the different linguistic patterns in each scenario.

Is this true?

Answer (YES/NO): NO